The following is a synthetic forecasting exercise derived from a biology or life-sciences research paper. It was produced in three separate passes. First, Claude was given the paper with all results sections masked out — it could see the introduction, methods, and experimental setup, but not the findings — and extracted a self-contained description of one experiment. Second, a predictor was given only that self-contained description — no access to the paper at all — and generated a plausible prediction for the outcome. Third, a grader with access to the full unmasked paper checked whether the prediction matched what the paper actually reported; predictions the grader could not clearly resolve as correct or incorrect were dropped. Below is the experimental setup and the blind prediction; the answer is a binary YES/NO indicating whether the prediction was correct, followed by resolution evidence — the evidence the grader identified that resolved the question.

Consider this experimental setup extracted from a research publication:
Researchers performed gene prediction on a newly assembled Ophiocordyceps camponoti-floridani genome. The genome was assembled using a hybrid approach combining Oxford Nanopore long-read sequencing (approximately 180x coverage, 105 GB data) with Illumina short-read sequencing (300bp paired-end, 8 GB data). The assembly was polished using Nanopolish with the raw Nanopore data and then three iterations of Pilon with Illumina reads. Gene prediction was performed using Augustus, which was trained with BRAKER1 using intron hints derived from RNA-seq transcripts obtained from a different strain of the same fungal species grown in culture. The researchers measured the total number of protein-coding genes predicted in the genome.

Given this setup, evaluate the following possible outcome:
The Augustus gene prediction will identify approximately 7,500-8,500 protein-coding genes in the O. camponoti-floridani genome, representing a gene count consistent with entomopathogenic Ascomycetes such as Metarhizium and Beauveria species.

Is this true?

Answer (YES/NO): NO